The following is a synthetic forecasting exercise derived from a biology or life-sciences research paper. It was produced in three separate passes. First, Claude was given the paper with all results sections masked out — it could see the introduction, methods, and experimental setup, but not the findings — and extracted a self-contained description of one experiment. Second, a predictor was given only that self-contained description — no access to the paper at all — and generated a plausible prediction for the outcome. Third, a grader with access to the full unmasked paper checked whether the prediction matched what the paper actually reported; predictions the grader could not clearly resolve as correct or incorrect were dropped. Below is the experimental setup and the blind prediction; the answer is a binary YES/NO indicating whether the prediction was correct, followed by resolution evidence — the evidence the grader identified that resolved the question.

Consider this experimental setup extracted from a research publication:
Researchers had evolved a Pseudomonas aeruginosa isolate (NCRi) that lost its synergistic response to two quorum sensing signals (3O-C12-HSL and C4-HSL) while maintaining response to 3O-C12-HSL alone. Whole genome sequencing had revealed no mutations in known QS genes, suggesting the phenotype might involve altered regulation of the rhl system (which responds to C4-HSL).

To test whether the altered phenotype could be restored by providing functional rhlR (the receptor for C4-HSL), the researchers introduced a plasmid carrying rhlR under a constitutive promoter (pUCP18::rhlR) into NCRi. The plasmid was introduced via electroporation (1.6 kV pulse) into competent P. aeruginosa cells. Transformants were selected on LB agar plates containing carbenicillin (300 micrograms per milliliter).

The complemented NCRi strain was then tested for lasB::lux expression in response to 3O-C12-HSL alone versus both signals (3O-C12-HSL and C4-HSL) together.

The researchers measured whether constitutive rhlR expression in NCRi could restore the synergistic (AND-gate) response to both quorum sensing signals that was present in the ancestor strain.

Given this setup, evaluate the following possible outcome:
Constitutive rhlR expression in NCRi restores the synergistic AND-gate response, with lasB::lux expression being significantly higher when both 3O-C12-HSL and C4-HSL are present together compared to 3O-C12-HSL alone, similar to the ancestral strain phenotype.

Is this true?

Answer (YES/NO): NO